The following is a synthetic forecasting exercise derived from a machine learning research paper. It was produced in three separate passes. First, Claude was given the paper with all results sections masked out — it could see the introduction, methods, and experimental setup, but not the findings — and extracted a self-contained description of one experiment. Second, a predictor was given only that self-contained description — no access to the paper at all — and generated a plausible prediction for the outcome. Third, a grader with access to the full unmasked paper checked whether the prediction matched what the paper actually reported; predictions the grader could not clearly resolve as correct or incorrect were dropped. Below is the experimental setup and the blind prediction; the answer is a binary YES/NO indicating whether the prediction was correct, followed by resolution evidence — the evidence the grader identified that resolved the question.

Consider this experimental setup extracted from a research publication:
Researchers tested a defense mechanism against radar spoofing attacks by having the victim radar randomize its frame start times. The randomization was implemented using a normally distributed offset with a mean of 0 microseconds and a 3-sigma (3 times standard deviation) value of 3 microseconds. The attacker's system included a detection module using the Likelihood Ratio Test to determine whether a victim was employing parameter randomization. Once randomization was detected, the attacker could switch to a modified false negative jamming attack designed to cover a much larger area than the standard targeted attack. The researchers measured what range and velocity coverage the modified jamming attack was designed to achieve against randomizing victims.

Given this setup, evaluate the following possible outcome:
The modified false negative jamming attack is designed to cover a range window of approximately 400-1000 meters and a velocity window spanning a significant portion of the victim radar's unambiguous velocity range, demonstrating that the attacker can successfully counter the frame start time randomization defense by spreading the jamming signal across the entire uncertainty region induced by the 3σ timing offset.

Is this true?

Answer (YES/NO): NO